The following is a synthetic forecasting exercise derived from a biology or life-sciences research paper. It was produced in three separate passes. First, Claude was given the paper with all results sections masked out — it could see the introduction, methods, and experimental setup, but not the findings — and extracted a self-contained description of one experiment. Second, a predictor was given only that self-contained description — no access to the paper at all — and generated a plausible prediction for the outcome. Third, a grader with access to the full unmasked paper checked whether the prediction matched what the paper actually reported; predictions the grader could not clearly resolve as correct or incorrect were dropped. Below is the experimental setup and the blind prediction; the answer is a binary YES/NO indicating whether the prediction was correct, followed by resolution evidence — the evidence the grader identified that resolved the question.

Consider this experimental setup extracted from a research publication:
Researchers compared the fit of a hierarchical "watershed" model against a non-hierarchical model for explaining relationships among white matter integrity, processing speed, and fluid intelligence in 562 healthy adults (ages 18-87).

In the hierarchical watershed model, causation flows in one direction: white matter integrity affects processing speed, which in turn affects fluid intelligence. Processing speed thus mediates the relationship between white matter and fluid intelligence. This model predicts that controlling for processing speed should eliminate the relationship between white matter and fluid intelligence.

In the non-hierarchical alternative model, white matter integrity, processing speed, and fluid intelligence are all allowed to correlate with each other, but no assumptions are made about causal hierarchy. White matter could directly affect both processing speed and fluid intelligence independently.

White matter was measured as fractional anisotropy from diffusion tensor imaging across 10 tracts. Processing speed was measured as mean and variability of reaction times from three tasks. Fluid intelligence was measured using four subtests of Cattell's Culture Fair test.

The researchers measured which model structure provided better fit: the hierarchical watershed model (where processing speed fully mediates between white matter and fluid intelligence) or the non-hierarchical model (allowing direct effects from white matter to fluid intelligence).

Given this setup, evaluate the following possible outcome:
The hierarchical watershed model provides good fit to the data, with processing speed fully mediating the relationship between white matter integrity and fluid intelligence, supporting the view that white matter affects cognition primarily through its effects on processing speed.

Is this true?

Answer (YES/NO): YES